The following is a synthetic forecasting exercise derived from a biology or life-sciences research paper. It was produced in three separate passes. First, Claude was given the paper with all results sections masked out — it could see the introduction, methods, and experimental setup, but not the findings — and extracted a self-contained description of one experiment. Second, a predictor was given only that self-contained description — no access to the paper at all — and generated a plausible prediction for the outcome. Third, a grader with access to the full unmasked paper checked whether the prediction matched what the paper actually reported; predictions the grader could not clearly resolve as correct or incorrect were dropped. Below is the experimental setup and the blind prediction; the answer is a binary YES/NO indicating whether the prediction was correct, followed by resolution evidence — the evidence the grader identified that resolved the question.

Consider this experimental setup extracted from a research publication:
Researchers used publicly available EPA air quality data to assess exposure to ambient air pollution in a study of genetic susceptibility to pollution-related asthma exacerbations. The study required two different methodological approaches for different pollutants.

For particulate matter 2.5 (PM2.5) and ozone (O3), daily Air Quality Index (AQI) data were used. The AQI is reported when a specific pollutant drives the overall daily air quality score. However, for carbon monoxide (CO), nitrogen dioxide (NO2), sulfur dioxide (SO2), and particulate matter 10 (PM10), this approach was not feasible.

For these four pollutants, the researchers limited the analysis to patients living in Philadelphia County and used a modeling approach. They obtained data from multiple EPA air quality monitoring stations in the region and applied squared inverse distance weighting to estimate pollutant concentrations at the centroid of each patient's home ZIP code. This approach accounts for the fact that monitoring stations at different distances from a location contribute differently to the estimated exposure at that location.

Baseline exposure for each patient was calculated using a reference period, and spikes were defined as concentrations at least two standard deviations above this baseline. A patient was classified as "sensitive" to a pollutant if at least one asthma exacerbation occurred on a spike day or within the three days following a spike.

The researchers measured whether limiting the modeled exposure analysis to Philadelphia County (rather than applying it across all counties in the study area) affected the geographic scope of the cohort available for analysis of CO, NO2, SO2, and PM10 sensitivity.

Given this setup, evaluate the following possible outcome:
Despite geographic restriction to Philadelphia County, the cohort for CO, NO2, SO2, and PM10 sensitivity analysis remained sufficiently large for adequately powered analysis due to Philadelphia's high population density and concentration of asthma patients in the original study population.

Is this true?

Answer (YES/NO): YES